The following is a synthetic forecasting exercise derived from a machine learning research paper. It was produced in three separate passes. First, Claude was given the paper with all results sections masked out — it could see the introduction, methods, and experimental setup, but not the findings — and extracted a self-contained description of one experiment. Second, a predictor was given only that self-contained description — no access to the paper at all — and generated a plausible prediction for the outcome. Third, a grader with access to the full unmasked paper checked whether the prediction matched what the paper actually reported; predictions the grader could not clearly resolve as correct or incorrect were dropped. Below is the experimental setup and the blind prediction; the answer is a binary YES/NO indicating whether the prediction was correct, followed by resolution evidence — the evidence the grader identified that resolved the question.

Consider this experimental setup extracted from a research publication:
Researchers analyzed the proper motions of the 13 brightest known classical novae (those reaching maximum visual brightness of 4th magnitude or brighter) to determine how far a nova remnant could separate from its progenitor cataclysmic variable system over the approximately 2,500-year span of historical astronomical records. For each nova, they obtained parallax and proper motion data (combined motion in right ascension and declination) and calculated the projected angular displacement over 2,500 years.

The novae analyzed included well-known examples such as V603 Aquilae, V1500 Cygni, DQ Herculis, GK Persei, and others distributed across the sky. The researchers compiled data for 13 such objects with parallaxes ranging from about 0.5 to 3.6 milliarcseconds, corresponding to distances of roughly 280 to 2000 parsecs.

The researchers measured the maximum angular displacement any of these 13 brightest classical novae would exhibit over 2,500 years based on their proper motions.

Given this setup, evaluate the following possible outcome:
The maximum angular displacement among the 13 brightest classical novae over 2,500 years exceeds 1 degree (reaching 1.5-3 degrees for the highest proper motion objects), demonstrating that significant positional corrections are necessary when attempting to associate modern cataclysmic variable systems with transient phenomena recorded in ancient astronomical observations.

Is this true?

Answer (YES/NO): NO